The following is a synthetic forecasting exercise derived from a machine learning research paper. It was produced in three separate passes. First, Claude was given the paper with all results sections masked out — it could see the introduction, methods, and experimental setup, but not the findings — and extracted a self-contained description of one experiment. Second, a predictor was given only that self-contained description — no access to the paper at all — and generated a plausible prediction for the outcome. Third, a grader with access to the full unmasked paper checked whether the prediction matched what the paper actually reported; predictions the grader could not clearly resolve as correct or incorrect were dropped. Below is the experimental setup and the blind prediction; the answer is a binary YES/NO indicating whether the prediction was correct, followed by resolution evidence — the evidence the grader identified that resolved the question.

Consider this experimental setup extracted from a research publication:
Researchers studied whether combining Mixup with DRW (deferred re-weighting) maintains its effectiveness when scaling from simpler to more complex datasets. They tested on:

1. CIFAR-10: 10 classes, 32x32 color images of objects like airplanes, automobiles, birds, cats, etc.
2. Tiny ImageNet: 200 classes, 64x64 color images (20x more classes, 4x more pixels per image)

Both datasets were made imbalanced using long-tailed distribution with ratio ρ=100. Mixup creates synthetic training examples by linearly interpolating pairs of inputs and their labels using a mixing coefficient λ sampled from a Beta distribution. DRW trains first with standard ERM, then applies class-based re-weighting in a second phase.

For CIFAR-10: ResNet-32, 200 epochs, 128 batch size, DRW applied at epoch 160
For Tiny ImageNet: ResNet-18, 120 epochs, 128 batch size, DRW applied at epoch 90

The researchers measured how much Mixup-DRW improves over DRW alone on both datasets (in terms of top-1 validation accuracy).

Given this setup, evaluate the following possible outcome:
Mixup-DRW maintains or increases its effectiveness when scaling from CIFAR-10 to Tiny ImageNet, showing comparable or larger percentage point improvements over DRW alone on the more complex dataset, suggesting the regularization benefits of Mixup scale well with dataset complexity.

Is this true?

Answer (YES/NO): NO